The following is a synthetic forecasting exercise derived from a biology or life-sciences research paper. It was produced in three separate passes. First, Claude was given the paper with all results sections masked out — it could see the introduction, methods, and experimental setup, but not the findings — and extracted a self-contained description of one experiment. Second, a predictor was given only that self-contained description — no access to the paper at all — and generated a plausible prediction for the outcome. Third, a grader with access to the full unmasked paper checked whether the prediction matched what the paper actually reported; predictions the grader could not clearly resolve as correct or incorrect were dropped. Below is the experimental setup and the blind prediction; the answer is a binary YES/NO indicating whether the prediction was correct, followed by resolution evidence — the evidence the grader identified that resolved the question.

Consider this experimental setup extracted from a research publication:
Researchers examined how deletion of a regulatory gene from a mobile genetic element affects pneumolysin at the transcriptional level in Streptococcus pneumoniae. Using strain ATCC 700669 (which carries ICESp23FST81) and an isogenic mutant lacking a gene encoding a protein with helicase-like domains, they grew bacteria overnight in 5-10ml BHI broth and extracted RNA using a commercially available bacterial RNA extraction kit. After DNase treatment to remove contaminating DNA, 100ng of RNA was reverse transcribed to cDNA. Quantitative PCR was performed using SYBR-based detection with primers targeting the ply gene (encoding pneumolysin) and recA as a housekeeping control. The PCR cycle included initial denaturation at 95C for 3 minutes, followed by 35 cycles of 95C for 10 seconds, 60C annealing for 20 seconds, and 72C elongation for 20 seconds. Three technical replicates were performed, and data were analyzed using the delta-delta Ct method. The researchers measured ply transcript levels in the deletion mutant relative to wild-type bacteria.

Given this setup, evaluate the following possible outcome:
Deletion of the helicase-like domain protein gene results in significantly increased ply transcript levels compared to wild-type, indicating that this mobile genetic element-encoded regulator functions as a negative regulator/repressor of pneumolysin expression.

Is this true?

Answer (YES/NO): NO